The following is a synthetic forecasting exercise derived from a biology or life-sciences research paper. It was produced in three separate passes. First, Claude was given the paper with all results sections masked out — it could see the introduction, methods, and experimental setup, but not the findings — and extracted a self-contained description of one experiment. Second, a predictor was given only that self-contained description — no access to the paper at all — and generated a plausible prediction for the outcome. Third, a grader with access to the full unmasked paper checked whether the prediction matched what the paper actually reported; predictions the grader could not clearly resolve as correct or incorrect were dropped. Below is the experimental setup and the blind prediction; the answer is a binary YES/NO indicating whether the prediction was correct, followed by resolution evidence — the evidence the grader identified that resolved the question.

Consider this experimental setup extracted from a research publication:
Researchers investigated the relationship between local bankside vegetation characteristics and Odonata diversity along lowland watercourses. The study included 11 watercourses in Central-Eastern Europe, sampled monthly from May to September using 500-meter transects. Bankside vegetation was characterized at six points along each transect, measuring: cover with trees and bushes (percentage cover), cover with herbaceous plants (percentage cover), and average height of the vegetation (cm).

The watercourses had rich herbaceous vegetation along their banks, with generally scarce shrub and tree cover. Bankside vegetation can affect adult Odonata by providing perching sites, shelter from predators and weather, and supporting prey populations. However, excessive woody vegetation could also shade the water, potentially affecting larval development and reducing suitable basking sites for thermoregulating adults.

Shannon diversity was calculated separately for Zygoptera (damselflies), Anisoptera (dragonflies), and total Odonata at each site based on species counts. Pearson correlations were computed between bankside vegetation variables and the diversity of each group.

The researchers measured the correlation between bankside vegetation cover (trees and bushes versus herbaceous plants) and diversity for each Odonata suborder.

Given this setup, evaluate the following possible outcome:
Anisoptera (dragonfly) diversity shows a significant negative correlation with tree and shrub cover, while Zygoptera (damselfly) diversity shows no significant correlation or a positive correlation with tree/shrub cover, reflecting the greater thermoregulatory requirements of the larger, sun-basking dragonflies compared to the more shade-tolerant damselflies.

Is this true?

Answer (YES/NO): NO